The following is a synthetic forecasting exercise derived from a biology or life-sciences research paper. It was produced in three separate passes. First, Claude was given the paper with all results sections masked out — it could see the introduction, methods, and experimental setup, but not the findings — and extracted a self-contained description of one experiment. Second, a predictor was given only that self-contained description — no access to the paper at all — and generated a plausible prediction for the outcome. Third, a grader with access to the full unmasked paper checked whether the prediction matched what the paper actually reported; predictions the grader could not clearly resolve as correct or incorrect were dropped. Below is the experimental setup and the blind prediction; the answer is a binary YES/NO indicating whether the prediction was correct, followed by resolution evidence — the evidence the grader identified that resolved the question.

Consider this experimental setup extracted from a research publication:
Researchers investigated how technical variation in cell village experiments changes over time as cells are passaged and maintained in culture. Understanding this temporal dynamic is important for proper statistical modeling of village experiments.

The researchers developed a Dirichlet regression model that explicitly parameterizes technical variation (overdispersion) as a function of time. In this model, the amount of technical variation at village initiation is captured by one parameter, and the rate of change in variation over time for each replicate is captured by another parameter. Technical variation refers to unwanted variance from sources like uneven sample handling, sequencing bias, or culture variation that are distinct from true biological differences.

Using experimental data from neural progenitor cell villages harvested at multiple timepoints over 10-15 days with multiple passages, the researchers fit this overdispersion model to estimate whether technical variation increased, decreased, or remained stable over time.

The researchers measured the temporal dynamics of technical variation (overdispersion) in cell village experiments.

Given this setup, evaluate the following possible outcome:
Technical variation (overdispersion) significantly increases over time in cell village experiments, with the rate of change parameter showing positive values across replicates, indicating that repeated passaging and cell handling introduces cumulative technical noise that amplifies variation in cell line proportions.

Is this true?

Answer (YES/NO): YES